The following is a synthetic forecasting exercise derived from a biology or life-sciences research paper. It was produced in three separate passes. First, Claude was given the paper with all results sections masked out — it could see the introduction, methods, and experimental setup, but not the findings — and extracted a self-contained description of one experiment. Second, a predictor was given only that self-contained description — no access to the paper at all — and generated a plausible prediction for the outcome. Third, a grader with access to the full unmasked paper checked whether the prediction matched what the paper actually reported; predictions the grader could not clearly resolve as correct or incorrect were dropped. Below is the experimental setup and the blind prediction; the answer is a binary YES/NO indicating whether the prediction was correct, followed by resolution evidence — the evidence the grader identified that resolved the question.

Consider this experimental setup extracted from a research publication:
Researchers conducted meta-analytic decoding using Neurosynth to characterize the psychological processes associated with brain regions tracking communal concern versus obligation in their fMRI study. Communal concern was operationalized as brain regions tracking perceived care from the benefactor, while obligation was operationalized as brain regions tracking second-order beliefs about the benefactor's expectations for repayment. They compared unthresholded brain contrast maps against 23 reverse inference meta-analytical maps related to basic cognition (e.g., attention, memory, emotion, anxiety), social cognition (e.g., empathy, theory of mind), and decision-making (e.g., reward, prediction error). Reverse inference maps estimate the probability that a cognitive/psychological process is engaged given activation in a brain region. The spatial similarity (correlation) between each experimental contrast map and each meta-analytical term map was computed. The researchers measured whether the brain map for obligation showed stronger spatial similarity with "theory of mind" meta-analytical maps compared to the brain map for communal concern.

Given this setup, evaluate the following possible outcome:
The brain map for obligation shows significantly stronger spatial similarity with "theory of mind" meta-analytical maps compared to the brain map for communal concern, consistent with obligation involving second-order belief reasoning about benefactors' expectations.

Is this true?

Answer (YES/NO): YES